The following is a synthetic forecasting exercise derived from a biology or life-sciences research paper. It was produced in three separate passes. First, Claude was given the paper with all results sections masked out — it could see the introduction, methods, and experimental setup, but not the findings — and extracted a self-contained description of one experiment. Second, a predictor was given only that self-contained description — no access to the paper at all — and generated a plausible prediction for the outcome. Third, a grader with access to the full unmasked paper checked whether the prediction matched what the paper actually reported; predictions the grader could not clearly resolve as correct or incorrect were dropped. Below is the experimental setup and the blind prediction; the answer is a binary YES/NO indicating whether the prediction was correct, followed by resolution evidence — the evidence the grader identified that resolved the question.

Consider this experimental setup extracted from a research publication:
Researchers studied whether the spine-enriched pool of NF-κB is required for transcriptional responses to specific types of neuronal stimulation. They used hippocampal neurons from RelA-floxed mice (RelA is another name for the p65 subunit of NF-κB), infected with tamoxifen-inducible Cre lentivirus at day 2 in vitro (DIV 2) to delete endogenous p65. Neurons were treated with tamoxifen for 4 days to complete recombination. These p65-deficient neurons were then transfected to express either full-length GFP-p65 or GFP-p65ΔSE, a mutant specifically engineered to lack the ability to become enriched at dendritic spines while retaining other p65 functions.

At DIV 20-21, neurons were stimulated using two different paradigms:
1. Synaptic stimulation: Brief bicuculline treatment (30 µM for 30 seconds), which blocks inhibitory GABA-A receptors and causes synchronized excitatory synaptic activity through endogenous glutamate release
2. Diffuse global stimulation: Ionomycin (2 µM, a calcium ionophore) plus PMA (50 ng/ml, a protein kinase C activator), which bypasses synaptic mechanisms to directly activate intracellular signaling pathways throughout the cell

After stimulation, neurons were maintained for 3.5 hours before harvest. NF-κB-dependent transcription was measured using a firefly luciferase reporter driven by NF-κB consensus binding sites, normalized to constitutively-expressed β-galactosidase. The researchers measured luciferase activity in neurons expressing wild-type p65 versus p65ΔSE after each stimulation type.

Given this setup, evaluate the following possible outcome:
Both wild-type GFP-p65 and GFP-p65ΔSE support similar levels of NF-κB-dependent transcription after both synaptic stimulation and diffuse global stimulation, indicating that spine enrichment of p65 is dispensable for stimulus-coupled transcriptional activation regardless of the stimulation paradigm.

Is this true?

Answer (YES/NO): NO